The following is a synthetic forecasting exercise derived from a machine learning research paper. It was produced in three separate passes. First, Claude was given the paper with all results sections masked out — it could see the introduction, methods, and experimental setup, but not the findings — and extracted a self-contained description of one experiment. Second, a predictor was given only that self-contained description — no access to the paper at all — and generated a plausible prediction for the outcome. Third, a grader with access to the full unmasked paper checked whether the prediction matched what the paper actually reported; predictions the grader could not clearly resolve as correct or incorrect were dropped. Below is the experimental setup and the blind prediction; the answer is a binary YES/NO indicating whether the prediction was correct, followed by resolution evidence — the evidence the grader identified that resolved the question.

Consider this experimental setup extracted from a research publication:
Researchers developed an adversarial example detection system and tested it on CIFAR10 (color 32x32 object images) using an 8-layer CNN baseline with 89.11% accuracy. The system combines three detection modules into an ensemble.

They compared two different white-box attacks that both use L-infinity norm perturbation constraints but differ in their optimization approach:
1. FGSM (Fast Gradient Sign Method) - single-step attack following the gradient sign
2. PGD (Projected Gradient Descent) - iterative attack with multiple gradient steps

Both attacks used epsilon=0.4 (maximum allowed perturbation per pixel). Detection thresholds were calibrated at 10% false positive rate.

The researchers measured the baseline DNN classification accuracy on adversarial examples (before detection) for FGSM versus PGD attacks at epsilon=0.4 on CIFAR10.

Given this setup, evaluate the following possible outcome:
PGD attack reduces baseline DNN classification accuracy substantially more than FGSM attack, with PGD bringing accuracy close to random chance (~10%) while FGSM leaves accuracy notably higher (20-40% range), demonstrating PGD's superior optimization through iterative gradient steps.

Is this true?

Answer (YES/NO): NO